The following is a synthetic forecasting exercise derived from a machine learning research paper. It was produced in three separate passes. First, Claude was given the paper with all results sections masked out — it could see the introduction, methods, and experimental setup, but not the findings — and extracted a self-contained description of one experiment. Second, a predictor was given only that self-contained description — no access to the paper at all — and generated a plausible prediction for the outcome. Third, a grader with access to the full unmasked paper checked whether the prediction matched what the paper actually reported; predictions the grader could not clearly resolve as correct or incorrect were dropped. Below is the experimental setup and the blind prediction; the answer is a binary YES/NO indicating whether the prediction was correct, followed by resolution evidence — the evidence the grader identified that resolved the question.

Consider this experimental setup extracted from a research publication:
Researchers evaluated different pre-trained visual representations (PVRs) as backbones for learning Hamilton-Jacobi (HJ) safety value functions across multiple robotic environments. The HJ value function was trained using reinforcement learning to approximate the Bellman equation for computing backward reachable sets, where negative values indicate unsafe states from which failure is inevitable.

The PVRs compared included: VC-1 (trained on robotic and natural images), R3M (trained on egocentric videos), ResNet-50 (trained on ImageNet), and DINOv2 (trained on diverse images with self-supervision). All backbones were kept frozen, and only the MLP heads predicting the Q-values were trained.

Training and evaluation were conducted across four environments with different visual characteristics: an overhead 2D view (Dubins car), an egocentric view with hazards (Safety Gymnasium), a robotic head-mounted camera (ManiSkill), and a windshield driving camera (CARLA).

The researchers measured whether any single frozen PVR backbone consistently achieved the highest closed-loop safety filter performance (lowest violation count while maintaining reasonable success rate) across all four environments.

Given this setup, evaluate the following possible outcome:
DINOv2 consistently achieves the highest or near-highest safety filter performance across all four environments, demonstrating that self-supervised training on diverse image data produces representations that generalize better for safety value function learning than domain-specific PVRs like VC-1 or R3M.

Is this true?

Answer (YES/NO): YES